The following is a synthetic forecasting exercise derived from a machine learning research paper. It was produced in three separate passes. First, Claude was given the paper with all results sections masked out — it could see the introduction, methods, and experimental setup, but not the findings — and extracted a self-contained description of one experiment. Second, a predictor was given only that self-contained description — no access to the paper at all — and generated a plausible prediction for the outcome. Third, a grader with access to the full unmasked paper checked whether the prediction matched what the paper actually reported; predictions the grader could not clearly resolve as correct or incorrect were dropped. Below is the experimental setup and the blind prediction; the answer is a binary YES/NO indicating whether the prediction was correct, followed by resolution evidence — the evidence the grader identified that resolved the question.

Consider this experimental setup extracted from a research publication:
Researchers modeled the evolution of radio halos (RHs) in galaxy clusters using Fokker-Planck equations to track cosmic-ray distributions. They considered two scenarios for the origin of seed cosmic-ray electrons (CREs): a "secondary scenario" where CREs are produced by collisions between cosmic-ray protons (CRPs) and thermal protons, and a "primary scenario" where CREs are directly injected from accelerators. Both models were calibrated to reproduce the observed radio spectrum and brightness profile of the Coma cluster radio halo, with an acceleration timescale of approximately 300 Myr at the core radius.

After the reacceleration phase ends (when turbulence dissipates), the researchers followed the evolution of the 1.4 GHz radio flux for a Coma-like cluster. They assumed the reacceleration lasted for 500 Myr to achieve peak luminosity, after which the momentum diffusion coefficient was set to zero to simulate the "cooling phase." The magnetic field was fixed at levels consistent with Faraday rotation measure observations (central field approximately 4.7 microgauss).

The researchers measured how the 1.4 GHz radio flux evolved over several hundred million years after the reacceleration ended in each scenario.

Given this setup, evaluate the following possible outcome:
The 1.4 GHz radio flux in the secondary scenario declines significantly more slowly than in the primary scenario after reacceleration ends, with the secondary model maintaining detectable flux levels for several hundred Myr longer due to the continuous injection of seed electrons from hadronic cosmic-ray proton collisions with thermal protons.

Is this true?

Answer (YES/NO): YES